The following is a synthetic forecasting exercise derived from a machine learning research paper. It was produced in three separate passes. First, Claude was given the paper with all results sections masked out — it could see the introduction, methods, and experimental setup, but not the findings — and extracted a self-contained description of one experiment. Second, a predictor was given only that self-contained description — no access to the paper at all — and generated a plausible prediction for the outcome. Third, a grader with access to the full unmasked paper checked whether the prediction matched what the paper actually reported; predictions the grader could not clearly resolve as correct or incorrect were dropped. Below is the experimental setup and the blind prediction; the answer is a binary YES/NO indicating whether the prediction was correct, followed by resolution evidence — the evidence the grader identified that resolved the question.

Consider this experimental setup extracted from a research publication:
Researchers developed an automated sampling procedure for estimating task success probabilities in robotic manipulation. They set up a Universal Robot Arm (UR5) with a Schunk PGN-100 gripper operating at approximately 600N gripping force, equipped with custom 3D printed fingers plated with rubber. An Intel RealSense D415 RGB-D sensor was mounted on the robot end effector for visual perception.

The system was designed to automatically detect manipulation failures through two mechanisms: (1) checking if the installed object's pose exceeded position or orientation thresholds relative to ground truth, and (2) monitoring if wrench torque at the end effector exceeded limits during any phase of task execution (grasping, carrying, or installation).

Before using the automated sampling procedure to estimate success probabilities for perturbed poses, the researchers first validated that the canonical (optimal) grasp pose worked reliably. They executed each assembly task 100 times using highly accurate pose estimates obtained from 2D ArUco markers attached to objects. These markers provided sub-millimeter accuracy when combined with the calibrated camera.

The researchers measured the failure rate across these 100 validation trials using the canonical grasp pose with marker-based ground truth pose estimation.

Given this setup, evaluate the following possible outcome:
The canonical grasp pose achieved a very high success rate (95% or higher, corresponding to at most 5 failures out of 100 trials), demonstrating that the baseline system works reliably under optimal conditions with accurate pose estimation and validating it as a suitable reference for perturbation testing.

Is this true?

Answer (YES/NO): YES